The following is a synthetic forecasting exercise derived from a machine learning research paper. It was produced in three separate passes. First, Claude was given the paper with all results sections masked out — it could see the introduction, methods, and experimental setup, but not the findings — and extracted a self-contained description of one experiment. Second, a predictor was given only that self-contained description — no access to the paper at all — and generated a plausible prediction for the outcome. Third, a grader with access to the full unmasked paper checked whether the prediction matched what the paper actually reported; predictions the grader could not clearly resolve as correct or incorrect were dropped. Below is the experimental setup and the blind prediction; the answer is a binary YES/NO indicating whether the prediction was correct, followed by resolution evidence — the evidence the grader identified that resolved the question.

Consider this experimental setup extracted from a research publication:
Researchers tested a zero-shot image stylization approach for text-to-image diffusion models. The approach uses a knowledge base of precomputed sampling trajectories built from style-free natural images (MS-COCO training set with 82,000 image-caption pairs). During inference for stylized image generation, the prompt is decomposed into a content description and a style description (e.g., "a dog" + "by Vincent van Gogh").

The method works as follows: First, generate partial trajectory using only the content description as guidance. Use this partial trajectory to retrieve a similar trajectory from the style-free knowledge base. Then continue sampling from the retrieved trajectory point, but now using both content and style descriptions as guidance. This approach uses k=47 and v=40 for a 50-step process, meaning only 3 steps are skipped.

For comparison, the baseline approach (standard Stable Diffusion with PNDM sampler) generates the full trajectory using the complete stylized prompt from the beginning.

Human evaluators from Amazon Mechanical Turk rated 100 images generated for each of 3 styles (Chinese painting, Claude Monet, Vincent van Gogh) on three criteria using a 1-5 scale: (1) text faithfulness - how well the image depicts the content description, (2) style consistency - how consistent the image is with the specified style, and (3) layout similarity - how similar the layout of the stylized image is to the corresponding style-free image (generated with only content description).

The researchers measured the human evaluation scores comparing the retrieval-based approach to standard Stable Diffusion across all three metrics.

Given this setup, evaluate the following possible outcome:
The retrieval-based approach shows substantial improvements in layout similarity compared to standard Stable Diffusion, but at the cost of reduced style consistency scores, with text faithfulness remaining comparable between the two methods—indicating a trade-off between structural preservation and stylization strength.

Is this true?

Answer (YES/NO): NO